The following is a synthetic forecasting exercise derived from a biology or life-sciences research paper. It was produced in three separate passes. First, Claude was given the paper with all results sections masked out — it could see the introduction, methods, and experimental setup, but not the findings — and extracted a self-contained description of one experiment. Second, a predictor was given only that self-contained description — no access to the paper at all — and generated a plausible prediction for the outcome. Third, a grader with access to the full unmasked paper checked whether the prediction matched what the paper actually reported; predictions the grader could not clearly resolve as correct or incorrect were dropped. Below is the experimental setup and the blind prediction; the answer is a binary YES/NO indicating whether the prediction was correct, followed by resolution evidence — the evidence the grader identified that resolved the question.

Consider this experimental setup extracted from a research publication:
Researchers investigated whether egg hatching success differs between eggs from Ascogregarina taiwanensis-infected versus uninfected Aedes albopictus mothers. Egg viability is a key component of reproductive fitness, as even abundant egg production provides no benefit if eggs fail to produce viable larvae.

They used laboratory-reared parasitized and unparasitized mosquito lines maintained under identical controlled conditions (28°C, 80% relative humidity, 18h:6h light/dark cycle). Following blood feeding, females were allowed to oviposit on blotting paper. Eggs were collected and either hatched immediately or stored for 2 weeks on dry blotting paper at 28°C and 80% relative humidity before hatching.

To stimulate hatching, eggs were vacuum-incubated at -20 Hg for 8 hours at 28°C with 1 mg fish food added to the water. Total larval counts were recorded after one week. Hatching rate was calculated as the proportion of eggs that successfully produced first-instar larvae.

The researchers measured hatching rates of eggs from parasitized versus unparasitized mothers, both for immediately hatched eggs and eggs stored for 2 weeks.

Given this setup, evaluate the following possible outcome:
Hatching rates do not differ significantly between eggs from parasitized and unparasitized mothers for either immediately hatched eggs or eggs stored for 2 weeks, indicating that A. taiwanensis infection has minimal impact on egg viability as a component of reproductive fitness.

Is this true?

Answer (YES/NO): YES